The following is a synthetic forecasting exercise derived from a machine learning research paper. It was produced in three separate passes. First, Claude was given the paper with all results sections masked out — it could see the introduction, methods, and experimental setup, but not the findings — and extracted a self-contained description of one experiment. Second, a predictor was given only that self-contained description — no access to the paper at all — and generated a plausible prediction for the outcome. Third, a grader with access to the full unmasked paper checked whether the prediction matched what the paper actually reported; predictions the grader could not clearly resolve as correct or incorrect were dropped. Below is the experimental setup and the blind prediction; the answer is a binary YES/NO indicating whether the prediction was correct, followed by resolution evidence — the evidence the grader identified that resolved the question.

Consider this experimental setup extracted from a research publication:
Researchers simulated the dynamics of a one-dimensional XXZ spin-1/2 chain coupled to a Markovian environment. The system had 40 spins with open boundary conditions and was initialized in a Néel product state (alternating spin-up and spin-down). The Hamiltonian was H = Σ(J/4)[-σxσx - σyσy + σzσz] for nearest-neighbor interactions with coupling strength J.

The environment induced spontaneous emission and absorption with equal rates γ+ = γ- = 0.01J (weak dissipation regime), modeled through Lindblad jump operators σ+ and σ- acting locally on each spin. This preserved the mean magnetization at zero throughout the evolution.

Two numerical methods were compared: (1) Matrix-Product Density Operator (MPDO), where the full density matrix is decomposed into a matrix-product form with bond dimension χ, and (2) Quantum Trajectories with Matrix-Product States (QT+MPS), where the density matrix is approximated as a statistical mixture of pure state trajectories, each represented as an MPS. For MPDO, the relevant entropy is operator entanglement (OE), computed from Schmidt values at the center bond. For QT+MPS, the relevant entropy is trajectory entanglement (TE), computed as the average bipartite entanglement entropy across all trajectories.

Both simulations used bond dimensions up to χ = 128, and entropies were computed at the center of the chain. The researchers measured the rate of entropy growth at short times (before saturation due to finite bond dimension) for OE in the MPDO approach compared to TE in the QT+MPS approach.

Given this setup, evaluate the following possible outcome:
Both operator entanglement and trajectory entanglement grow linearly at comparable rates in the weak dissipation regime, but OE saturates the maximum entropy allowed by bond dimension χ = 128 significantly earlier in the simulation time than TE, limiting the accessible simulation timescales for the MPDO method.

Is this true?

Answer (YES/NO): NO